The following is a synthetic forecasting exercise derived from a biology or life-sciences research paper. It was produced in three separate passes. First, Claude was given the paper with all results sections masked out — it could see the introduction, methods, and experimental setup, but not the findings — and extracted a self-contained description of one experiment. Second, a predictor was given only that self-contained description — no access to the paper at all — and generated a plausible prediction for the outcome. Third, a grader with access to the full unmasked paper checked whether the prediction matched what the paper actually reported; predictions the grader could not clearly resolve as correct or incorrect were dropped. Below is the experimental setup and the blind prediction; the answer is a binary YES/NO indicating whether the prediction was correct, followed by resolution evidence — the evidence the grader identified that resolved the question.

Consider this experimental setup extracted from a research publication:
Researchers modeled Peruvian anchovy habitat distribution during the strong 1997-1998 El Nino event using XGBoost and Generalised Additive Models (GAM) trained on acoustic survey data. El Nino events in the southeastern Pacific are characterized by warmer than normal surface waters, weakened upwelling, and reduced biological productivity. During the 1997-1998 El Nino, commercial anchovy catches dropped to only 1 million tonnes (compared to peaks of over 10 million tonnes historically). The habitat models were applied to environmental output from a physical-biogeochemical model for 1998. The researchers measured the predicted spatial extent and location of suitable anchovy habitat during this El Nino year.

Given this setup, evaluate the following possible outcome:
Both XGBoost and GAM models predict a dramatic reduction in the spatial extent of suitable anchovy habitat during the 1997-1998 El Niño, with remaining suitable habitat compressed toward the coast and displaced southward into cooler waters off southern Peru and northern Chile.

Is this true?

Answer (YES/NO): YES